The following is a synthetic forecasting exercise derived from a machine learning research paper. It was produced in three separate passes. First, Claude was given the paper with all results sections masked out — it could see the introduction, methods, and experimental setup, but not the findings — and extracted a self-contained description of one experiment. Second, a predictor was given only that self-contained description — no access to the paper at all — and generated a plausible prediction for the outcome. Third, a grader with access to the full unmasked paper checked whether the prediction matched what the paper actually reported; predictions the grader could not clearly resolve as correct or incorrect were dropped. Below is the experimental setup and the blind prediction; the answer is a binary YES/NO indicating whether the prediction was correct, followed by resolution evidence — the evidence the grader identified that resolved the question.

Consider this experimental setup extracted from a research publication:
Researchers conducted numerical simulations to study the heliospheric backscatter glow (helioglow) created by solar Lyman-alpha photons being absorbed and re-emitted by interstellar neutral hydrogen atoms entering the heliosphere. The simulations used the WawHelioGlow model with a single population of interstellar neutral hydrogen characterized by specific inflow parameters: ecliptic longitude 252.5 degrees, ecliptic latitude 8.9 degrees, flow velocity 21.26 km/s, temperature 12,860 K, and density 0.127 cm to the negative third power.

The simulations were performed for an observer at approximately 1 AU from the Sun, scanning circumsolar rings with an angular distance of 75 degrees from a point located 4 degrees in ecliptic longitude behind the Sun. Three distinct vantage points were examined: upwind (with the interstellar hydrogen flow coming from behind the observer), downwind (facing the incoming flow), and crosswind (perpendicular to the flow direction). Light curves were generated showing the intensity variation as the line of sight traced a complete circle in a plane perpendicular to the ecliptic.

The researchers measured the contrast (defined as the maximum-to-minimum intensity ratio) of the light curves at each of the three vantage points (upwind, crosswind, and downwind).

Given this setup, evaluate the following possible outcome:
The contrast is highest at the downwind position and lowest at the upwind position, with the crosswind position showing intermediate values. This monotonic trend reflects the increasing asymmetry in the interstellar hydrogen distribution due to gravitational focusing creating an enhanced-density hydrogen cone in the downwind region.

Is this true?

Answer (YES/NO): NO